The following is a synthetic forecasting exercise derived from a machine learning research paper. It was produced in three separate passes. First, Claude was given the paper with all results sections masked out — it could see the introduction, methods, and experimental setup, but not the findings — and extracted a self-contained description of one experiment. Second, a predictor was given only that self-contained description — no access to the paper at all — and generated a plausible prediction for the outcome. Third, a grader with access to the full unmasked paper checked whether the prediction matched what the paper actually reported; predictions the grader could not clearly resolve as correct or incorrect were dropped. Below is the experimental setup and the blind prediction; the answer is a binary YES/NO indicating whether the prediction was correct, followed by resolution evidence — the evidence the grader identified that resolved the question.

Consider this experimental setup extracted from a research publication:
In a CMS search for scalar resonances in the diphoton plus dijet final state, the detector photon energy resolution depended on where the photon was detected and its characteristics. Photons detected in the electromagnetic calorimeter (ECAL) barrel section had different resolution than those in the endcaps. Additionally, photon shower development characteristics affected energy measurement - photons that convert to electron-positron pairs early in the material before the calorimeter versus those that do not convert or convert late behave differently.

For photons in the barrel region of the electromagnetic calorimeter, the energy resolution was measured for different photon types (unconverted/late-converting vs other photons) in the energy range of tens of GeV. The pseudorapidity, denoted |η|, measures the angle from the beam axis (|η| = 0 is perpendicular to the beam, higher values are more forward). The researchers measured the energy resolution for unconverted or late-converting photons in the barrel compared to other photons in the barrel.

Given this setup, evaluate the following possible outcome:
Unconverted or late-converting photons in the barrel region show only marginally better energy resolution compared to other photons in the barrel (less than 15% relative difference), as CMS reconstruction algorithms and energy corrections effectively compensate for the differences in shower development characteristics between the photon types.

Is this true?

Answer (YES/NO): NO